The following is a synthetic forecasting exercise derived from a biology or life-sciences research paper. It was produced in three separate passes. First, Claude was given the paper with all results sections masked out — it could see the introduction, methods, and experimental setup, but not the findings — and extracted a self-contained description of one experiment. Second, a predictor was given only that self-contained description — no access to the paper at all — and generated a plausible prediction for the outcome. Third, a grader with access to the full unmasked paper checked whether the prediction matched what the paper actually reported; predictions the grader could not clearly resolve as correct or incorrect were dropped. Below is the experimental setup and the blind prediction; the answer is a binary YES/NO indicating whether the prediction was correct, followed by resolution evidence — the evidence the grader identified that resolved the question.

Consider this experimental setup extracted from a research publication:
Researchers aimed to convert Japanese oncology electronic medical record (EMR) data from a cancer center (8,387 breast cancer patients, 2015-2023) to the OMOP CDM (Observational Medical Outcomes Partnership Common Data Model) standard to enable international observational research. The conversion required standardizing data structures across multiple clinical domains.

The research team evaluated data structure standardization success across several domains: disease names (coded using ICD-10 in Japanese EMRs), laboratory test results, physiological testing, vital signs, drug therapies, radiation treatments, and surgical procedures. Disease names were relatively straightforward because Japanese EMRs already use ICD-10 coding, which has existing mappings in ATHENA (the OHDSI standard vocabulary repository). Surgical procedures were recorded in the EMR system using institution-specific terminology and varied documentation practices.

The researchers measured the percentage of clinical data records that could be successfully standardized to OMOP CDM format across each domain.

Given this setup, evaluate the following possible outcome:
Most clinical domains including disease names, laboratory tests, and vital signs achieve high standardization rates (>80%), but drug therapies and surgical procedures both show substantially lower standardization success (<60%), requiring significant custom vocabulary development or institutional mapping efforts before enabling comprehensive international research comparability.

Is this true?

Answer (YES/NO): NO